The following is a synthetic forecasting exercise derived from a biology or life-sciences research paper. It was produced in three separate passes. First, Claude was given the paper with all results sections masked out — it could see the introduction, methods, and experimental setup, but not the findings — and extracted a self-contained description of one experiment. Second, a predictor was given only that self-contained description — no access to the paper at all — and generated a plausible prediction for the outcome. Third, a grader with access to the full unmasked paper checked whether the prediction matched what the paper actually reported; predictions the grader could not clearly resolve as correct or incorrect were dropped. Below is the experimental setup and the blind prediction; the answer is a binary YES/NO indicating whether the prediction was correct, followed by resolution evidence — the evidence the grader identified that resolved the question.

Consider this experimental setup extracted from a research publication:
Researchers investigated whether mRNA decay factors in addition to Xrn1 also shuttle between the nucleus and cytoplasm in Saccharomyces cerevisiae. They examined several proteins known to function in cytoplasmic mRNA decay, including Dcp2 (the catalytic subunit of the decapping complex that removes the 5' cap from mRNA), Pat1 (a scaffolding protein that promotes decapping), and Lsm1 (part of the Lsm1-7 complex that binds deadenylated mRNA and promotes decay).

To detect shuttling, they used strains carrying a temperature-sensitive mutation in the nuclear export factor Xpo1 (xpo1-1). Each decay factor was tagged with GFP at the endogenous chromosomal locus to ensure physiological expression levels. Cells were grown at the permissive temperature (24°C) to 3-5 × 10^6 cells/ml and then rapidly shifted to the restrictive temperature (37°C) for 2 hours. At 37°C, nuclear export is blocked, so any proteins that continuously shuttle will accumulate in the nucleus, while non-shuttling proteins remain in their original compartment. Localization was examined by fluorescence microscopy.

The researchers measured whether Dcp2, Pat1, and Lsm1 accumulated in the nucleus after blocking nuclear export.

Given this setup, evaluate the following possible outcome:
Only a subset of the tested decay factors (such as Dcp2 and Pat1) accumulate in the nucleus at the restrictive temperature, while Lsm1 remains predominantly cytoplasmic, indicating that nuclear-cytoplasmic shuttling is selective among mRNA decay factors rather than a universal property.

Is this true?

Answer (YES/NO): NO